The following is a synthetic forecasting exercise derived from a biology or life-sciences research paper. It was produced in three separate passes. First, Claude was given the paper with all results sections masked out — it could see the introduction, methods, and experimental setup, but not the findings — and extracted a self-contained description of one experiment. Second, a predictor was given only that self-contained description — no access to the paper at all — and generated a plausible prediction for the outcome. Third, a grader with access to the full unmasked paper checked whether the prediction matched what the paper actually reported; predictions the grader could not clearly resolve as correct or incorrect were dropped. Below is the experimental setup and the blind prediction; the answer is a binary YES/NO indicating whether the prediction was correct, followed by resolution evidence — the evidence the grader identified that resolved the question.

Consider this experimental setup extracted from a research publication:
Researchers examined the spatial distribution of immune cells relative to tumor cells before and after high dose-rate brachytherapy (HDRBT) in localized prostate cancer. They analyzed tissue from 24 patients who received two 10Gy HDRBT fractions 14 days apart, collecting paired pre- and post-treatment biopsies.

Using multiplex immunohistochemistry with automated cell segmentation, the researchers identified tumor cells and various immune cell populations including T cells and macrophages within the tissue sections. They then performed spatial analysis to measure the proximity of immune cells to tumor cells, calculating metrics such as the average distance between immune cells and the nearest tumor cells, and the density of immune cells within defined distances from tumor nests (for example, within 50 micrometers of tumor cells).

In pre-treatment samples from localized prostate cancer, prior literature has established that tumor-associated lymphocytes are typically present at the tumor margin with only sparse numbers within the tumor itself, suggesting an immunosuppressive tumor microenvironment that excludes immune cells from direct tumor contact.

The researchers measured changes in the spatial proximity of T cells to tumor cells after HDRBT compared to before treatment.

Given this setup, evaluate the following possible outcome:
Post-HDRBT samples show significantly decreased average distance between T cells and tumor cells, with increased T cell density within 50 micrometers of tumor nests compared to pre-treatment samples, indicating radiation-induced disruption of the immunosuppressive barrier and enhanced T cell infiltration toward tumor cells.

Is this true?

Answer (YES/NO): NO